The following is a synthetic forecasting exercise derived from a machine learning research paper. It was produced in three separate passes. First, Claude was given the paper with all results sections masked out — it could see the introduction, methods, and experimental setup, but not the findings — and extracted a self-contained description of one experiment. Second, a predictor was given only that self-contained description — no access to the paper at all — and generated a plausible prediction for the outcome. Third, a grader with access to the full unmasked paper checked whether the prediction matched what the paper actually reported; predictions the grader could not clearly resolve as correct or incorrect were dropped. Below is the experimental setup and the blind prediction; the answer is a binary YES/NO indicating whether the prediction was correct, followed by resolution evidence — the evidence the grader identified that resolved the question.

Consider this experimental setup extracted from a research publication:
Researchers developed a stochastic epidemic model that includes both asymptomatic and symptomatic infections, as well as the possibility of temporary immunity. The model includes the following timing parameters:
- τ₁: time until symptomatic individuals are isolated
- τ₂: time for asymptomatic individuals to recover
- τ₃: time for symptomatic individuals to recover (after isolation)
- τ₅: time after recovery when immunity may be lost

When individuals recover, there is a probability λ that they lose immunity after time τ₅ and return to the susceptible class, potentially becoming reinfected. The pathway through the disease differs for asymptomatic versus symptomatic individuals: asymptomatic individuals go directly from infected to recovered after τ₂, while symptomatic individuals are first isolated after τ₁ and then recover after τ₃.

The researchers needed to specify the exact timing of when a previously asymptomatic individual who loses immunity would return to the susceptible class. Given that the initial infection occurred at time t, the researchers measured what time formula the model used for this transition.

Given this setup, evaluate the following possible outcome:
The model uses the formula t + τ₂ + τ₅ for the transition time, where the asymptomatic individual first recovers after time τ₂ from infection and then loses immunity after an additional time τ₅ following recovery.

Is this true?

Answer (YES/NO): YES